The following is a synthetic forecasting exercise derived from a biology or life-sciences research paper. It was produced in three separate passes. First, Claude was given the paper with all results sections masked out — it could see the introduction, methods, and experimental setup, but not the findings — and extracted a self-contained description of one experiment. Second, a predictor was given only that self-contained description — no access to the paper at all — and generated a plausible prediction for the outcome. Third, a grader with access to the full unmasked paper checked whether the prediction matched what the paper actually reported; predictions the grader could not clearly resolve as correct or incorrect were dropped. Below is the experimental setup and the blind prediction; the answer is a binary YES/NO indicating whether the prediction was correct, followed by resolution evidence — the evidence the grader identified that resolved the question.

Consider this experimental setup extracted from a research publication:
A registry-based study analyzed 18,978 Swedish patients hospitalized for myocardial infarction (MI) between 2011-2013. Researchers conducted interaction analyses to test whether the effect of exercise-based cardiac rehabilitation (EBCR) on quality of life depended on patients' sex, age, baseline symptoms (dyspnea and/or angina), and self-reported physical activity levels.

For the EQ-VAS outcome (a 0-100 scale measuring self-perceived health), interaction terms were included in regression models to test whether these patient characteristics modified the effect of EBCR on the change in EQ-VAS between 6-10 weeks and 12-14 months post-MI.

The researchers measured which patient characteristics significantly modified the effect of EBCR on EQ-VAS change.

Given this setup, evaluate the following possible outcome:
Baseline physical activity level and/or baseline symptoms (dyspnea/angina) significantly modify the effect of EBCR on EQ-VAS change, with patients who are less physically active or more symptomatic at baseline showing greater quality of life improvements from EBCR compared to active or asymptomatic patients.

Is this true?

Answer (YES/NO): NO